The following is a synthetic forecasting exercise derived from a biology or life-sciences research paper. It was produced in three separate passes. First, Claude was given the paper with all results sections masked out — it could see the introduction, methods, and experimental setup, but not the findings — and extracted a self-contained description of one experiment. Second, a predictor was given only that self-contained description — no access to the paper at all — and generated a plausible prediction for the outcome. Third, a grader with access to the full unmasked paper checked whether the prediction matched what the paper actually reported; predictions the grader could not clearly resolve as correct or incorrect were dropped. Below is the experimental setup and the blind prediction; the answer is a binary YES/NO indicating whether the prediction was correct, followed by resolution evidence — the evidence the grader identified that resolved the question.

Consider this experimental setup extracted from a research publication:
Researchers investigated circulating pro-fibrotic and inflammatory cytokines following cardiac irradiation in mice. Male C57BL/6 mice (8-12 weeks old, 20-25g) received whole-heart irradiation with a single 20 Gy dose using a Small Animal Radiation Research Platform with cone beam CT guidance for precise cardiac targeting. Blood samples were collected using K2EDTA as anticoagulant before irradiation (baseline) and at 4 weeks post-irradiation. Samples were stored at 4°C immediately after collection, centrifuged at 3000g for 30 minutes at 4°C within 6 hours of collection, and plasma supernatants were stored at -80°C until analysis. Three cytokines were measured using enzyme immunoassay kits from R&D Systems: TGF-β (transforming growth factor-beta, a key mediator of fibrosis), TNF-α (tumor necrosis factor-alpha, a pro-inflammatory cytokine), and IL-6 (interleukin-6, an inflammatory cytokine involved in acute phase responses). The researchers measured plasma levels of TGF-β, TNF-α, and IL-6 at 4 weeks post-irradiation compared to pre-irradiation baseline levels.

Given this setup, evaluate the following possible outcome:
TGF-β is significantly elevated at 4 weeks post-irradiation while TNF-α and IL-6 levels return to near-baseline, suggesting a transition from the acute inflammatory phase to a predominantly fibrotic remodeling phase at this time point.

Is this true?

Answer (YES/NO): NO